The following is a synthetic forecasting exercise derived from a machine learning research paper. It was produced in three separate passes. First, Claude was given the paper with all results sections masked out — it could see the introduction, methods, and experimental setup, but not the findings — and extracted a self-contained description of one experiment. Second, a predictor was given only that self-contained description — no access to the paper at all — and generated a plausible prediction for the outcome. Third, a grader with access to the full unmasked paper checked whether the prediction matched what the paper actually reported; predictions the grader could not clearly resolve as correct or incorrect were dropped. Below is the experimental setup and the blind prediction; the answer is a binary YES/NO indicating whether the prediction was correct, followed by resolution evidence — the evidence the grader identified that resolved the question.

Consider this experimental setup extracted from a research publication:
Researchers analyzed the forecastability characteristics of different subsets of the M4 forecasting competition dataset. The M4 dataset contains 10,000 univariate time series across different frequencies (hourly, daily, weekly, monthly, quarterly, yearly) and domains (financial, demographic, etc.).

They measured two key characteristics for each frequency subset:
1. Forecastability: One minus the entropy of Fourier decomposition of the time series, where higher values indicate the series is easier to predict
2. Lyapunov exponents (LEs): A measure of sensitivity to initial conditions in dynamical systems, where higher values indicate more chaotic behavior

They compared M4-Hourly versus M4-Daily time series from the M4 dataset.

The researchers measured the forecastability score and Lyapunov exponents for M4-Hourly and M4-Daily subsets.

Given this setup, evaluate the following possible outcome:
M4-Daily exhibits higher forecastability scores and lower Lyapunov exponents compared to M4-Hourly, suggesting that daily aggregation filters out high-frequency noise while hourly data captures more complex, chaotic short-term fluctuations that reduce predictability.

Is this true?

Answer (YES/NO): NO